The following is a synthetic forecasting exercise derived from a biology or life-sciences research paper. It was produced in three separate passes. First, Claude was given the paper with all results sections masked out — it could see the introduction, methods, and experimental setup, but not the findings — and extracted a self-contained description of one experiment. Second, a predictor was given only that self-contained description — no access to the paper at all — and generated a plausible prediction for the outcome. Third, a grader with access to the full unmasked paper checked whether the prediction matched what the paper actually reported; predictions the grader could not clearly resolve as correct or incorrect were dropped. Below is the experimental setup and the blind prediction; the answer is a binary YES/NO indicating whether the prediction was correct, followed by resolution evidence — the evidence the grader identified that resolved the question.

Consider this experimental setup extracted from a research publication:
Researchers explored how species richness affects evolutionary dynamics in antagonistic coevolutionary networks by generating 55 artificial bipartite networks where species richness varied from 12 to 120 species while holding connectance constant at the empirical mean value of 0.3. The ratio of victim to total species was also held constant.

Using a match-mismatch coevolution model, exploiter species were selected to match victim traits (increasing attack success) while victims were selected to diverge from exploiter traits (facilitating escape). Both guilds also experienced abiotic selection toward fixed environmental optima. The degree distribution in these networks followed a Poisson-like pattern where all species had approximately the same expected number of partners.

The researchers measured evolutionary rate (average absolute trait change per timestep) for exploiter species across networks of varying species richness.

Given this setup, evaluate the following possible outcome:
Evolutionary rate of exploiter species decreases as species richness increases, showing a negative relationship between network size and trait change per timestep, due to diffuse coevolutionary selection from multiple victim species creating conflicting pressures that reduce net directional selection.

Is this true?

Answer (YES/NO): YES